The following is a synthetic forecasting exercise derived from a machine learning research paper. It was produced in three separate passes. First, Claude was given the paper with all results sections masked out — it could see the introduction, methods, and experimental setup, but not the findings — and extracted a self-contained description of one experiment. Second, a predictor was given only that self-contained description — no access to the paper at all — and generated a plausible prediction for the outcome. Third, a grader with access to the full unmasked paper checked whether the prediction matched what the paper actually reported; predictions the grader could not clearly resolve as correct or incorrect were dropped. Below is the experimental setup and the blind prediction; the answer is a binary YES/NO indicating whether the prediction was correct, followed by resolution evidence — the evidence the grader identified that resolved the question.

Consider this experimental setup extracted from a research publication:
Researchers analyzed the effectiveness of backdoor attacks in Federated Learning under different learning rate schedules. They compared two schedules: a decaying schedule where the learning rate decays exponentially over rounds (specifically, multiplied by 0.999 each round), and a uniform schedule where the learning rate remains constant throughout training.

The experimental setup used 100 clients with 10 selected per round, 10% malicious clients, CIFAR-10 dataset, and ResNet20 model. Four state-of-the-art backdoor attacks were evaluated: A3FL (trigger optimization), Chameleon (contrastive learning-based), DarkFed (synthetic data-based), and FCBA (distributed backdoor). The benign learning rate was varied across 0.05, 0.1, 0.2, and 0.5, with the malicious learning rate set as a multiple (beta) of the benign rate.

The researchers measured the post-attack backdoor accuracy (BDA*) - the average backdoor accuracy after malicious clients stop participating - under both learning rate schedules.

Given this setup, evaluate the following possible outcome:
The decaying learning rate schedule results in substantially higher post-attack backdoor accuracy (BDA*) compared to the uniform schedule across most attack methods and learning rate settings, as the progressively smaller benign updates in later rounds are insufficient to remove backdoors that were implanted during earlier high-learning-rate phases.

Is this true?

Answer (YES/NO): YES